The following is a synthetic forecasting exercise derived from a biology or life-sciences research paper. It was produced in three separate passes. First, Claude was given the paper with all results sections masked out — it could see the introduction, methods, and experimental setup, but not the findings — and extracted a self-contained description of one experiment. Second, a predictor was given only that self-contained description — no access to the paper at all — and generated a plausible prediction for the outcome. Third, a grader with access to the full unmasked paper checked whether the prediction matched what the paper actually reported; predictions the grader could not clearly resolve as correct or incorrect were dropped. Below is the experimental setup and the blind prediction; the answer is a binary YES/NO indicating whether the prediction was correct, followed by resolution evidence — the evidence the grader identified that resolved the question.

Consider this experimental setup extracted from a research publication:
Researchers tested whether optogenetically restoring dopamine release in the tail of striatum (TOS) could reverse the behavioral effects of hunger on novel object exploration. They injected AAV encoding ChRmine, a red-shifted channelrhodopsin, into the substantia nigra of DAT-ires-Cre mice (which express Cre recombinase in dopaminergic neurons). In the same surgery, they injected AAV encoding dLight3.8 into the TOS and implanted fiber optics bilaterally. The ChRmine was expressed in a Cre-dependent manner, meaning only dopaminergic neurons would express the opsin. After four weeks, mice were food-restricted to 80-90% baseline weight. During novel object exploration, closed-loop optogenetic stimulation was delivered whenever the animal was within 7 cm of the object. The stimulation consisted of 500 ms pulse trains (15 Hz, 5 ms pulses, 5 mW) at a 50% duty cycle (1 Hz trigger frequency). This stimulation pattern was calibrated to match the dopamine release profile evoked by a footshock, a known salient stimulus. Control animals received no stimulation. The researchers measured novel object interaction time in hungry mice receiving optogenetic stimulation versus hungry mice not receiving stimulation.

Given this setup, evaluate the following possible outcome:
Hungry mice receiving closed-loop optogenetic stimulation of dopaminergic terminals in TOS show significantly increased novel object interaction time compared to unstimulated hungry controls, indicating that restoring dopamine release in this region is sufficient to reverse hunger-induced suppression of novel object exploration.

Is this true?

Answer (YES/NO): NO